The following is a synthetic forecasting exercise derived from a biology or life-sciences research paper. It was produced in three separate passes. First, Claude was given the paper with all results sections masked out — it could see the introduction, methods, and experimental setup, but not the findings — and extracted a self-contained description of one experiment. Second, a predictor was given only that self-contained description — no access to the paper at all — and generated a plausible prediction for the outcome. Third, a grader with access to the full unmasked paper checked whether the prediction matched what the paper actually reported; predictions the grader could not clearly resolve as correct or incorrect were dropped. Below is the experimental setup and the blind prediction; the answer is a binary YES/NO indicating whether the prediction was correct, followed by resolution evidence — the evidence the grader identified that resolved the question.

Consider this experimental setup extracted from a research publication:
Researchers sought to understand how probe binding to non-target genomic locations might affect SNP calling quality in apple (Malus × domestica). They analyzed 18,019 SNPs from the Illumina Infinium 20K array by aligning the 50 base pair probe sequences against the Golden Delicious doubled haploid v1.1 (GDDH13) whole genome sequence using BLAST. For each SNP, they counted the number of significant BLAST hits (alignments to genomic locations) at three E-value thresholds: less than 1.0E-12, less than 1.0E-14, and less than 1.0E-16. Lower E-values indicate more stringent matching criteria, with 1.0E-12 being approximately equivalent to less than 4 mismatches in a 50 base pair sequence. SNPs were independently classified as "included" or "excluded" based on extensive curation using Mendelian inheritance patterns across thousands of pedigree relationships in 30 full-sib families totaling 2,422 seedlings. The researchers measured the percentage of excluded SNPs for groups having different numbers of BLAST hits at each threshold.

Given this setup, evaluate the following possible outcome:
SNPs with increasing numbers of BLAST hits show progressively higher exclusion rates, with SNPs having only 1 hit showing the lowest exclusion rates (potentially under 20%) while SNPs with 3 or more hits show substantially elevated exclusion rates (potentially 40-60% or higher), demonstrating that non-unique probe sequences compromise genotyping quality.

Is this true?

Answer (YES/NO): NO